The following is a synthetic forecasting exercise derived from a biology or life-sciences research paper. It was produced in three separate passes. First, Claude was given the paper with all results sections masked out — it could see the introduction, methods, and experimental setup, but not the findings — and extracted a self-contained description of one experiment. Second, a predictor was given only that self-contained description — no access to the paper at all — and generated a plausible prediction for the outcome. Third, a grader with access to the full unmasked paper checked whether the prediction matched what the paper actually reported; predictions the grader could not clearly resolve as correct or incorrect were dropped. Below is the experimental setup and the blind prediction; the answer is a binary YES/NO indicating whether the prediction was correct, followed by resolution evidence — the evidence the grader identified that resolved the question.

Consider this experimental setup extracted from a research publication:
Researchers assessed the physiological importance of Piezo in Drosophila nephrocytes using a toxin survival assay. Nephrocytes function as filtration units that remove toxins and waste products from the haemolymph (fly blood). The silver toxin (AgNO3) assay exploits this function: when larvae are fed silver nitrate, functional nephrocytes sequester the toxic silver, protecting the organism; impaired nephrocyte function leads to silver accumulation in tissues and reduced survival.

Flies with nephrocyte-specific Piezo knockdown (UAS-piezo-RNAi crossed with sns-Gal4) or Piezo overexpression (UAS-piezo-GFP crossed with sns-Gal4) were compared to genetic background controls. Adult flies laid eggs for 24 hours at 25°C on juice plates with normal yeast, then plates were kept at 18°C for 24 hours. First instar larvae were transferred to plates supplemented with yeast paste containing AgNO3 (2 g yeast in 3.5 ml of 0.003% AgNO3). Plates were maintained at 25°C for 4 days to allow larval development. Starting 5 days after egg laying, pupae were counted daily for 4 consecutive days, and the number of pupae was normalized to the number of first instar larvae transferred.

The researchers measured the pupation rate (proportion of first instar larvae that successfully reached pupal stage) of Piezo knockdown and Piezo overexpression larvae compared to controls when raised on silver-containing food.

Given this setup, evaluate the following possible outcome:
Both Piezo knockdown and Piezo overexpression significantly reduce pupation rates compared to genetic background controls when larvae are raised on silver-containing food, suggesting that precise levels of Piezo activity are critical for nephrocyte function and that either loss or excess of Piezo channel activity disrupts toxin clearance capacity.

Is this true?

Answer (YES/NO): NO